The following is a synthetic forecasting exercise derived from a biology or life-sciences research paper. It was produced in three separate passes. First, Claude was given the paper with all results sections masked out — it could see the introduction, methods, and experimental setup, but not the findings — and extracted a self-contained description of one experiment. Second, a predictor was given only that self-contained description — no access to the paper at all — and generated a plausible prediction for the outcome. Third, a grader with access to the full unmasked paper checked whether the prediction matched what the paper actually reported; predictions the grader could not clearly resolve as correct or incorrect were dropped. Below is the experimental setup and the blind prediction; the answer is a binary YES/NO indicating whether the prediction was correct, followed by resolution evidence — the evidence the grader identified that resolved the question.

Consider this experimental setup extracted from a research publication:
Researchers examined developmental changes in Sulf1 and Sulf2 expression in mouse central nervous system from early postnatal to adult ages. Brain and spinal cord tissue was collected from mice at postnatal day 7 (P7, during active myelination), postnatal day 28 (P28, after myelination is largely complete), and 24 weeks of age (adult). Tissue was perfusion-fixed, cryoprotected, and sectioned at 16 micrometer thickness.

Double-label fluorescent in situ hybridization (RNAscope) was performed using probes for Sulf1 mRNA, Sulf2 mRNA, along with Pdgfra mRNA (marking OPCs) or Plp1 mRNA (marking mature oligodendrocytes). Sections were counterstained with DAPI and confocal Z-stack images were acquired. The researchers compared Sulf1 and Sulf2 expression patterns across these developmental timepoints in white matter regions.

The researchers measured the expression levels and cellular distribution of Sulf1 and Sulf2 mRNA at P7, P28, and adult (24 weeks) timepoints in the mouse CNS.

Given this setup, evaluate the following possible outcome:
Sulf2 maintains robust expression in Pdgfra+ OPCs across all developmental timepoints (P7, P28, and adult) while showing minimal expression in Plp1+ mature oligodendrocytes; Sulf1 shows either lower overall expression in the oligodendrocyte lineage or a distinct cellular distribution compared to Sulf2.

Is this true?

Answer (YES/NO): YES